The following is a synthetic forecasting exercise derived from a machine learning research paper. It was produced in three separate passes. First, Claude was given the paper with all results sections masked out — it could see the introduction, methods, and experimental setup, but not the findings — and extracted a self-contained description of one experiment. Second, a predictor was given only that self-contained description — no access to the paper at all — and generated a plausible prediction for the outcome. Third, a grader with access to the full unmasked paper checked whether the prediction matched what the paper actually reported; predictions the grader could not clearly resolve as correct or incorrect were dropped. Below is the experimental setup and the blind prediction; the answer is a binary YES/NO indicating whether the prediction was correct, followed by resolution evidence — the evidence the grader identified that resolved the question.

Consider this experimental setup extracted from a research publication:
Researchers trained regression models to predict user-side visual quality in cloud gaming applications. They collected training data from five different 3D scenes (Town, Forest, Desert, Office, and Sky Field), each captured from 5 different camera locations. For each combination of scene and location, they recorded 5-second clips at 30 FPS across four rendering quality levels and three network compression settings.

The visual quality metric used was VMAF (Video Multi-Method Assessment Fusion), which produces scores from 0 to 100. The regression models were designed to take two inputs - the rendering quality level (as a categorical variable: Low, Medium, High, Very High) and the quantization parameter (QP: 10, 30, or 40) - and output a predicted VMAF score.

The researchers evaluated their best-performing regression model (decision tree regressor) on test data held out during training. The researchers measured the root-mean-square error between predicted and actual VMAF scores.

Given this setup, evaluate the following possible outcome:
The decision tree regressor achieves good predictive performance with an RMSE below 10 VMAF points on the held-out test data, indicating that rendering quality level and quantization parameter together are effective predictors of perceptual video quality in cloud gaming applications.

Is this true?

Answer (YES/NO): YES